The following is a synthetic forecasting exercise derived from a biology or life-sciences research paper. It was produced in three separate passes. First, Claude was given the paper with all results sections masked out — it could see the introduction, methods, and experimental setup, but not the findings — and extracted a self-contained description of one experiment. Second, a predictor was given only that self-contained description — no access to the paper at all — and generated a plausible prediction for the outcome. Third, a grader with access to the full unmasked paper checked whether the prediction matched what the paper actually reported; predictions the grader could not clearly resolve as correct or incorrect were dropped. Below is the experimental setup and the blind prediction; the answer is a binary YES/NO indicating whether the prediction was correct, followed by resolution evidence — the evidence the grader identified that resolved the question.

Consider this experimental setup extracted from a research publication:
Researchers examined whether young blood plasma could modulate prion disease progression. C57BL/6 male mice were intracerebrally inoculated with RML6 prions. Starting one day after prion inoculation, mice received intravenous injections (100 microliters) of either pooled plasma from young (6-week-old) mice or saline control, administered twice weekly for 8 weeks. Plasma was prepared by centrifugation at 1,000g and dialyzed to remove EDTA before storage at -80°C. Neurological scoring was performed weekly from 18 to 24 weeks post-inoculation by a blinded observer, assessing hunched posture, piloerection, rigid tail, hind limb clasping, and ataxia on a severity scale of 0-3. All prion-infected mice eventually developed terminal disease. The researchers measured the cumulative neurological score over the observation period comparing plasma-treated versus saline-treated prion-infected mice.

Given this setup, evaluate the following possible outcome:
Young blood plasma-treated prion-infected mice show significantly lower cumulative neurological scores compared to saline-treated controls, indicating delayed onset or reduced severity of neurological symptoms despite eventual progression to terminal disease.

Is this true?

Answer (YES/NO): YES